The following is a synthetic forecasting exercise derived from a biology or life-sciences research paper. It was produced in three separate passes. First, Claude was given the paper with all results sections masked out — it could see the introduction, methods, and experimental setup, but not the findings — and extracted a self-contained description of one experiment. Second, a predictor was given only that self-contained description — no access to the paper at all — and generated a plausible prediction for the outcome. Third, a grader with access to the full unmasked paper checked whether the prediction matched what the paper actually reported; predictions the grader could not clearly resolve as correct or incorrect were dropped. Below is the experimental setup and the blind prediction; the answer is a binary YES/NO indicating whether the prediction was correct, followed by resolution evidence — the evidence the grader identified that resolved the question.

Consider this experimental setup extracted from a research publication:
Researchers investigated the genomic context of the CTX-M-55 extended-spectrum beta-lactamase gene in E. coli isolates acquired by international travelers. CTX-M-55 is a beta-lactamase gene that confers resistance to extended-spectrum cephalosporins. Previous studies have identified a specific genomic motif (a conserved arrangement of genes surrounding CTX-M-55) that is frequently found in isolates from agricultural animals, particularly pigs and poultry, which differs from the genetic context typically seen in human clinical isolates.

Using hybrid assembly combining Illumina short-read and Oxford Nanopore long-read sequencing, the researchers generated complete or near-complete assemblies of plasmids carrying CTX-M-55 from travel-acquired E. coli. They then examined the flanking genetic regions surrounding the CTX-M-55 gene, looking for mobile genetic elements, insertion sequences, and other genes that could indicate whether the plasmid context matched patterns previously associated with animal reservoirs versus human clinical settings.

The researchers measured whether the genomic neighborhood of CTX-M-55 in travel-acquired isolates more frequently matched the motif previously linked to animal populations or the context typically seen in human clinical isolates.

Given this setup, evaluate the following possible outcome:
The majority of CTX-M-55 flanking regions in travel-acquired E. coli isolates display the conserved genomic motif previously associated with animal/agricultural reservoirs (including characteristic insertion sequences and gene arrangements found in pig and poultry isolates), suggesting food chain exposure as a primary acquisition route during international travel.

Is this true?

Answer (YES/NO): NO